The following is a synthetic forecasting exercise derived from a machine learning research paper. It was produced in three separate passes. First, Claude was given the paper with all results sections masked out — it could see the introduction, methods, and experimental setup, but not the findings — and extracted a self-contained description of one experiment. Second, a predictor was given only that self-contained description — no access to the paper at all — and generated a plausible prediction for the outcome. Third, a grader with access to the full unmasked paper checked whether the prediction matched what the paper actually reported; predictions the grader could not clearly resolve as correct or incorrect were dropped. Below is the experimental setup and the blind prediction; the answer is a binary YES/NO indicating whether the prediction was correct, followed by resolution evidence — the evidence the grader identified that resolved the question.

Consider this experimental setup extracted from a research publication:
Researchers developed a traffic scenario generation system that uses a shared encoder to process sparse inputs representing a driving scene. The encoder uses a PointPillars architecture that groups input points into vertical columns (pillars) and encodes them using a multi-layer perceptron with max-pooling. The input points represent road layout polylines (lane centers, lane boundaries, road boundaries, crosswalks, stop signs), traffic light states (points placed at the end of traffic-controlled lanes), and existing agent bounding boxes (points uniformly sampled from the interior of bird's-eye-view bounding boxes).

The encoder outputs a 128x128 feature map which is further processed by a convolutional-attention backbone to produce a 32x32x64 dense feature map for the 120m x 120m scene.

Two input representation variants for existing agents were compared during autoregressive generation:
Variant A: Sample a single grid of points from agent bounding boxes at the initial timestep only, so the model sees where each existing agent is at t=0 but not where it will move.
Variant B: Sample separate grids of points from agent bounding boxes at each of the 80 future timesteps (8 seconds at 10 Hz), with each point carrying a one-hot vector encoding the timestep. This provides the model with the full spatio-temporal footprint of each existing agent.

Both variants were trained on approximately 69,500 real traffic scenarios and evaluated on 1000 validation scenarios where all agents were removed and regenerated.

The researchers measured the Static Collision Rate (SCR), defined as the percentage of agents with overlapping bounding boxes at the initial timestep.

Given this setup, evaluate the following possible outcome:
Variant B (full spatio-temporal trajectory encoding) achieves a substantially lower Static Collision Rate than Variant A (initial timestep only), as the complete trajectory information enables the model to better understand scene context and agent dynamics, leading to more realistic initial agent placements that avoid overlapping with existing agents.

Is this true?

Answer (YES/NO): YES